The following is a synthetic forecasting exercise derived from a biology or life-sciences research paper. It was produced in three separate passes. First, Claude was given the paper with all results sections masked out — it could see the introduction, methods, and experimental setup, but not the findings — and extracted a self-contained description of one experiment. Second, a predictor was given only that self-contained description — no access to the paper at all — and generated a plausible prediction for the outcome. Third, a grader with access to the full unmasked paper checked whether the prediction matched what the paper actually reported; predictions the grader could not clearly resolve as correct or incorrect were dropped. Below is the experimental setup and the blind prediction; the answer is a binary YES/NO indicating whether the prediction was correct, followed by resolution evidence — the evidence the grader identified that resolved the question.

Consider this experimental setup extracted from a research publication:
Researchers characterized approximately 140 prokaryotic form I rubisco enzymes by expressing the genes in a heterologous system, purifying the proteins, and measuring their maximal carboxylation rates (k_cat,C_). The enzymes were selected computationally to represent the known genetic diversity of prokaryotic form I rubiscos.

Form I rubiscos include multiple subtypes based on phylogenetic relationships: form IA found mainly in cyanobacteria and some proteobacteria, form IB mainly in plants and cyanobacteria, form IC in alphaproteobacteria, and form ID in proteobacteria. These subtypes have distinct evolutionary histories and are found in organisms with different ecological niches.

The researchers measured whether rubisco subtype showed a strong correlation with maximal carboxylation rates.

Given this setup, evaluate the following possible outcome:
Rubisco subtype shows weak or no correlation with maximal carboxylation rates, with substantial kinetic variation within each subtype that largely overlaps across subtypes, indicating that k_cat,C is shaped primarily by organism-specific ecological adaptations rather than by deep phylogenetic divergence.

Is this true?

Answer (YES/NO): YES